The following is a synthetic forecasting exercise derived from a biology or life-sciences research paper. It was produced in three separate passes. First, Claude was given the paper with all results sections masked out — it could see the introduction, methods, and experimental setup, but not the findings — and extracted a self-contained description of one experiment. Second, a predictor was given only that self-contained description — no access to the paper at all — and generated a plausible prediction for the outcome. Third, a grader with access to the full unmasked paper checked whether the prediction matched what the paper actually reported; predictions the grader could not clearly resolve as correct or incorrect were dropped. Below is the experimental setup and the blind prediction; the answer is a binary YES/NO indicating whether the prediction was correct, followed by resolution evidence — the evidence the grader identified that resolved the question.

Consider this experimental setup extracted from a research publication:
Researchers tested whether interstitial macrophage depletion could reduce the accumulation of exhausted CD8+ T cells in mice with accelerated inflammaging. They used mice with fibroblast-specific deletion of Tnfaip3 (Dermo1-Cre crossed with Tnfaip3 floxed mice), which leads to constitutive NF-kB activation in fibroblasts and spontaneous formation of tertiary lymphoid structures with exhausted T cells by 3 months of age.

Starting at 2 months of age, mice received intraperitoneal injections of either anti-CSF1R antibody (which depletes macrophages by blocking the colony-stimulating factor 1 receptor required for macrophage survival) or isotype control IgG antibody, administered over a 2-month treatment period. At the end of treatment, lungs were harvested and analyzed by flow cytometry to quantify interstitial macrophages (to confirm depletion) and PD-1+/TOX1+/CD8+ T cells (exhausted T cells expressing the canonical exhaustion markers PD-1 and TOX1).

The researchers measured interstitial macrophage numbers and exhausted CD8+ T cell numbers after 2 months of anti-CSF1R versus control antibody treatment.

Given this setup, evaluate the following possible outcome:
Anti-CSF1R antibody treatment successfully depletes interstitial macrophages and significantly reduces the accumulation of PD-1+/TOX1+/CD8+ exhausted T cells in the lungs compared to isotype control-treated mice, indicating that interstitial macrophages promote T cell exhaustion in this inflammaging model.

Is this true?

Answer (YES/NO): YES